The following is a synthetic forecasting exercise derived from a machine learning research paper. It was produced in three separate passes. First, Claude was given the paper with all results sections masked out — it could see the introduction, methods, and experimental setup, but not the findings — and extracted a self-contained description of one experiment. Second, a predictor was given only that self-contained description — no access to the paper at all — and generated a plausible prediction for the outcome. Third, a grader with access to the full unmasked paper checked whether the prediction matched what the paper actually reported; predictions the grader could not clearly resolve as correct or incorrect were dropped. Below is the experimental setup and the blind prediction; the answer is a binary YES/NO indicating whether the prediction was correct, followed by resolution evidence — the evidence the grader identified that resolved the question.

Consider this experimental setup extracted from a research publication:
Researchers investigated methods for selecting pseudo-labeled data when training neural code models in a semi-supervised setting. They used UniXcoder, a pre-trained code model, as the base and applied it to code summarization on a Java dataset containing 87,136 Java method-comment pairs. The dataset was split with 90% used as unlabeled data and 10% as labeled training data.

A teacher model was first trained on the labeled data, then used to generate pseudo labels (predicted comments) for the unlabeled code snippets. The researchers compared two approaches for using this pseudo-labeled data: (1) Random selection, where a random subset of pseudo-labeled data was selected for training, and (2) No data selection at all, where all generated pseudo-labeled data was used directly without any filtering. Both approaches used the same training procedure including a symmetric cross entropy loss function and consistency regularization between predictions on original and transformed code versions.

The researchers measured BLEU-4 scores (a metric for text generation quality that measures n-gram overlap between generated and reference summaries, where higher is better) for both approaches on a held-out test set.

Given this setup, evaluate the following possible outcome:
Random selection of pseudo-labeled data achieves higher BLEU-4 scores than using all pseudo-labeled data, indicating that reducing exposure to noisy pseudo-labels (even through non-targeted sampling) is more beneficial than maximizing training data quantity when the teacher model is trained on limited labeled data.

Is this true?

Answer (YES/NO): YES